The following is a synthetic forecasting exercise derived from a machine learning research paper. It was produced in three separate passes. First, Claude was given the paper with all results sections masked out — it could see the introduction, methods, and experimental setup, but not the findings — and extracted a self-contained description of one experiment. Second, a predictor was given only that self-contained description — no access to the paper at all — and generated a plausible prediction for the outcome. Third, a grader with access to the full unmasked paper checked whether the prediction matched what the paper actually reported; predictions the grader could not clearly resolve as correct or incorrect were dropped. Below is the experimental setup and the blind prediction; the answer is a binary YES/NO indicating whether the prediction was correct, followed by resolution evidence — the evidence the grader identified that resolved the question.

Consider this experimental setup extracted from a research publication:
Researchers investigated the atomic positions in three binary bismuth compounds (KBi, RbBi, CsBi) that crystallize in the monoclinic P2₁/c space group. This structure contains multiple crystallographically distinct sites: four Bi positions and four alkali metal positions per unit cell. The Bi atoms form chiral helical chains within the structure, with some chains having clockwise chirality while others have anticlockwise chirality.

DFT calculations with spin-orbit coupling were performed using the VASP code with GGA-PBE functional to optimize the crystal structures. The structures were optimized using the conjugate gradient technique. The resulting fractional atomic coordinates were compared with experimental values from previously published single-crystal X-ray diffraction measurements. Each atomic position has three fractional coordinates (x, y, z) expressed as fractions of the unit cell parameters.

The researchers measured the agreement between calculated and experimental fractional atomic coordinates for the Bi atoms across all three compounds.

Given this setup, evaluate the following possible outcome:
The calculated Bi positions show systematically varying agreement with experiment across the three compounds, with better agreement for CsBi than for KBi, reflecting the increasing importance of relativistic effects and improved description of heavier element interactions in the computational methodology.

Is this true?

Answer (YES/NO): NO